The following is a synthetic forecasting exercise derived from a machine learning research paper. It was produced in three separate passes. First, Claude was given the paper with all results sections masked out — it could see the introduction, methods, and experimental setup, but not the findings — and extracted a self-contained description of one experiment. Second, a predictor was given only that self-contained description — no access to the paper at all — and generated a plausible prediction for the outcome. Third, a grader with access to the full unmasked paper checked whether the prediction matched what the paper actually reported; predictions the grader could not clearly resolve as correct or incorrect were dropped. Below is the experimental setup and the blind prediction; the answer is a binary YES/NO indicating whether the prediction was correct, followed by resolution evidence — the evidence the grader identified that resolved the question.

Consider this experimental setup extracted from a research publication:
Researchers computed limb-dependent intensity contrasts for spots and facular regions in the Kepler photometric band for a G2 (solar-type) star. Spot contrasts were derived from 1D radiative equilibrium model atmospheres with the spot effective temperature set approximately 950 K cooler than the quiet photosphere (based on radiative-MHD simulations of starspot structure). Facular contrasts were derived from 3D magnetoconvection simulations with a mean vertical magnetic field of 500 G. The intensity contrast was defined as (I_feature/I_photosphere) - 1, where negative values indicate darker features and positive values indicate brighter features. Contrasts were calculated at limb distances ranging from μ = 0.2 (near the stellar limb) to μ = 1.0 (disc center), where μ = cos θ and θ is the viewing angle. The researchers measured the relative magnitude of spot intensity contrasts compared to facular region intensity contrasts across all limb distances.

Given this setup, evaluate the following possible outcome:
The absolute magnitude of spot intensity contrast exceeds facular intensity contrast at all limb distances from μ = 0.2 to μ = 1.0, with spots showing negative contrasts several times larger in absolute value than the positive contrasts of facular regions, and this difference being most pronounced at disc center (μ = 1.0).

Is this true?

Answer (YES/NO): NO